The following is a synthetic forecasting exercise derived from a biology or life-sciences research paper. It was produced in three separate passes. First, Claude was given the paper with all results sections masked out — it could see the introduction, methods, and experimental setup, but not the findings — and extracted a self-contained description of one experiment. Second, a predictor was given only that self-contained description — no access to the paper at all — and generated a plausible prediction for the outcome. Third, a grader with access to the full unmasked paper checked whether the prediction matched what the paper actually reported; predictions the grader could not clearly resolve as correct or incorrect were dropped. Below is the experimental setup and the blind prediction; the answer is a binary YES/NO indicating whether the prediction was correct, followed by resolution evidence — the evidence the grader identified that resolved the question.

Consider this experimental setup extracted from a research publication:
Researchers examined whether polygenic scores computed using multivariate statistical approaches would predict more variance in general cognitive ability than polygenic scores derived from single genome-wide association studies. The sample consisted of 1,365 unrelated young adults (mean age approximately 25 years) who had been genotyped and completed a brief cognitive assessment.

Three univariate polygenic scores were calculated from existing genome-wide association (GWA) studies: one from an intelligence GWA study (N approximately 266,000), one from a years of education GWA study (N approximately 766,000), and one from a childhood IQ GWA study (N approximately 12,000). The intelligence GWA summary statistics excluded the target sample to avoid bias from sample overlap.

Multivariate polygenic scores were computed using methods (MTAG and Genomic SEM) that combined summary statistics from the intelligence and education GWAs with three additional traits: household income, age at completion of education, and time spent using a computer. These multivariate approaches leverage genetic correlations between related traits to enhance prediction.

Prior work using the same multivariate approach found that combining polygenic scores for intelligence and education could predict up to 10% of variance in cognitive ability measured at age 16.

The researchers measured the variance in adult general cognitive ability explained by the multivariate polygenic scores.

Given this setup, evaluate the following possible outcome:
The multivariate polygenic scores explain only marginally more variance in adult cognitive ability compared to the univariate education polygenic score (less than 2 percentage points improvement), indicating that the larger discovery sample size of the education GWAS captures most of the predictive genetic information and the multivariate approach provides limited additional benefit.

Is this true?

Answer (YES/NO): NO